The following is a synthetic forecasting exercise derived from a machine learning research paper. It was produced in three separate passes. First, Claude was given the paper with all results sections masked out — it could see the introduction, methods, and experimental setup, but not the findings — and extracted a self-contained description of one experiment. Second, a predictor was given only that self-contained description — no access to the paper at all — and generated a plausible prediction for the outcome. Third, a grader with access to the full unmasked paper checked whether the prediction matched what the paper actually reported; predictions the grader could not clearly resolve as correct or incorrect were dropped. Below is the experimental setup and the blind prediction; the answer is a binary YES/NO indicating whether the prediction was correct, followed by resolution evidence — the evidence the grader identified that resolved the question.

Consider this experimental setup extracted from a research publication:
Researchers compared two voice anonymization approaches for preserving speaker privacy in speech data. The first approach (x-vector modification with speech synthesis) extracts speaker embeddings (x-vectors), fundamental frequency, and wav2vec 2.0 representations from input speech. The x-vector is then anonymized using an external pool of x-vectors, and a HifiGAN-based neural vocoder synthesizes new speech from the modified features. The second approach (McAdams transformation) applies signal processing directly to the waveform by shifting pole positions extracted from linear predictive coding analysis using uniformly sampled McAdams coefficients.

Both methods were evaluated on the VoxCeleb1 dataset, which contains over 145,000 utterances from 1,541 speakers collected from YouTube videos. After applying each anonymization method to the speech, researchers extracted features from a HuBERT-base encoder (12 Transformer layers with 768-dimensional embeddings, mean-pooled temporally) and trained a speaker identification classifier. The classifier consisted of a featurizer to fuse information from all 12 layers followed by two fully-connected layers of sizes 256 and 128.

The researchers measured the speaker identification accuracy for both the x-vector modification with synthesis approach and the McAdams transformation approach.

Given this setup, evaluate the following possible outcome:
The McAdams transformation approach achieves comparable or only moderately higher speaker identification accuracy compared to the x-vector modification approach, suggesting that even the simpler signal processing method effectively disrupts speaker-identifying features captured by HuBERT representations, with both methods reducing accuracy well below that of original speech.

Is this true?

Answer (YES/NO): NO